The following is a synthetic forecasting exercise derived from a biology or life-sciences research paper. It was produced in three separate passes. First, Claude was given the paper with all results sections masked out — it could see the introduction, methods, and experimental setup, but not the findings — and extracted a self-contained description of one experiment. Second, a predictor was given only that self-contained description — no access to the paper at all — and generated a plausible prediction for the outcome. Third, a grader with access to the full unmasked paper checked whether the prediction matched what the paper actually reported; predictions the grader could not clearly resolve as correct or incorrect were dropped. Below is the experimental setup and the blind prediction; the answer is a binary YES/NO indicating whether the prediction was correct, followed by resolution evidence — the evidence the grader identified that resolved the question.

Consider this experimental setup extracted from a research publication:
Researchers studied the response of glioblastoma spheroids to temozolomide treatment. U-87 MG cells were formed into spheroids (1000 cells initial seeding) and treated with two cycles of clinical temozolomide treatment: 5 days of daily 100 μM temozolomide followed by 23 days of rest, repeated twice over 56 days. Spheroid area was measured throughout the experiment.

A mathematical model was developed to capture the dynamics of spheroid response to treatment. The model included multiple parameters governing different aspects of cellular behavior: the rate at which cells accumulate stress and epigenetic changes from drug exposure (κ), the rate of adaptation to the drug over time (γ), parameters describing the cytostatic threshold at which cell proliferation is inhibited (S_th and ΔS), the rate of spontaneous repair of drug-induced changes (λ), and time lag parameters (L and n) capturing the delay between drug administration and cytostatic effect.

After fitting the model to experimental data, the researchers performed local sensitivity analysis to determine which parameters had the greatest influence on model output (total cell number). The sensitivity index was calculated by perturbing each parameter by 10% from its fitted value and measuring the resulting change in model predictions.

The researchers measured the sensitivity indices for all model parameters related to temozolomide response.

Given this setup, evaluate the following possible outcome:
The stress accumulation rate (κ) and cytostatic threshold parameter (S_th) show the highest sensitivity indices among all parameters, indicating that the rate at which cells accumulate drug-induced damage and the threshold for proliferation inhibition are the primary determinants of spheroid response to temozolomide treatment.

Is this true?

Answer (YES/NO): NO